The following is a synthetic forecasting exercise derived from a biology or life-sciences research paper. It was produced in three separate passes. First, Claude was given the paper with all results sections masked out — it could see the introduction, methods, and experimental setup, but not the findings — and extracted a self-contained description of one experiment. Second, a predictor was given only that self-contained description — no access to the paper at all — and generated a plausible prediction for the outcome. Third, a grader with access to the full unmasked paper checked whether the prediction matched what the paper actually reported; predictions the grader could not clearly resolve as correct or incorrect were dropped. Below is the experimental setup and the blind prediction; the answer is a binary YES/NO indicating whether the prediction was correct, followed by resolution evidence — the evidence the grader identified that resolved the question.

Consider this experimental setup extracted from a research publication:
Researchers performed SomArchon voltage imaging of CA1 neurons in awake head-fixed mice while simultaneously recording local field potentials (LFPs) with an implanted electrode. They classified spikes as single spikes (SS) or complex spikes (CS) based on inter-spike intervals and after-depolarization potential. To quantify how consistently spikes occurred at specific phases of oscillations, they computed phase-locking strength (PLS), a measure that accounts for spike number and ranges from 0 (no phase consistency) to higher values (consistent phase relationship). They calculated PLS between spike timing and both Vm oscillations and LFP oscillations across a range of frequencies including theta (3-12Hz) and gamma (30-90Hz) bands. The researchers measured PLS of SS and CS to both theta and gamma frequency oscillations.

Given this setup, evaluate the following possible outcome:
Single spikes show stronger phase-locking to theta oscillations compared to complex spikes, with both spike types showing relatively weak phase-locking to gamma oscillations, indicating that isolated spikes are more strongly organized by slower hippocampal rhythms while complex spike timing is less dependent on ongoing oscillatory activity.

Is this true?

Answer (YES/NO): NO